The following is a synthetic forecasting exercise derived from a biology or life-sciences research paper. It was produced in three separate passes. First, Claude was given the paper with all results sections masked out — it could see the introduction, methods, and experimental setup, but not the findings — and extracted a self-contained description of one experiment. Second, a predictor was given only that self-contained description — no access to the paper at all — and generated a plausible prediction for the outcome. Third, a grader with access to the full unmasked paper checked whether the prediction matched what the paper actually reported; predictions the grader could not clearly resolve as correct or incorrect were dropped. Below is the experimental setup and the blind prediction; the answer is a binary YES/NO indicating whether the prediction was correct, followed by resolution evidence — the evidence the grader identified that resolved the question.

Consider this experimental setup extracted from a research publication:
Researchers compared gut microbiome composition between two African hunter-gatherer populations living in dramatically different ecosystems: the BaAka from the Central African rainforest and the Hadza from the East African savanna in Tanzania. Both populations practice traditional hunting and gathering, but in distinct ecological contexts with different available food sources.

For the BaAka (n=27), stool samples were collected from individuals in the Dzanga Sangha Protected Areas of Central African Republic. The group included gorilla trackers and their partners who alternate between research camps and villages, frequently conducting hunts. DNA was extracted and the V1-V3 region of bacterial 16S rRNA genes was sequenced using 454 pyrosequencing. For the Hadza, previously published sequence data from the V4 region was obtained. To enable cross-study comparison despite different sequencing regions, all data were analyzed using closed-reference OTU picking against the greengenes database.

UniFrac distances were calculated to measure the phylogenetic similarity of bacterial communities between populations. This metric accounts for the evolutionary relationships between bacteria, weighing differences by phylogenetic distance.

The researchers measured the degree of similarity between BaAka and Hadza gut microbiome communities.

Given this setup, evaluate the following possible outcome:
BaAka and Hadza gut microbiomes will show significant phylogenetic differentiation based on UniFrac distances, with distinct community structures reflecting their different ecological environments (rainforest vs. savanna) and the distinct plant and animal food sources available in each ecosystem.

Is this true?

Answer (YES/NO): NO